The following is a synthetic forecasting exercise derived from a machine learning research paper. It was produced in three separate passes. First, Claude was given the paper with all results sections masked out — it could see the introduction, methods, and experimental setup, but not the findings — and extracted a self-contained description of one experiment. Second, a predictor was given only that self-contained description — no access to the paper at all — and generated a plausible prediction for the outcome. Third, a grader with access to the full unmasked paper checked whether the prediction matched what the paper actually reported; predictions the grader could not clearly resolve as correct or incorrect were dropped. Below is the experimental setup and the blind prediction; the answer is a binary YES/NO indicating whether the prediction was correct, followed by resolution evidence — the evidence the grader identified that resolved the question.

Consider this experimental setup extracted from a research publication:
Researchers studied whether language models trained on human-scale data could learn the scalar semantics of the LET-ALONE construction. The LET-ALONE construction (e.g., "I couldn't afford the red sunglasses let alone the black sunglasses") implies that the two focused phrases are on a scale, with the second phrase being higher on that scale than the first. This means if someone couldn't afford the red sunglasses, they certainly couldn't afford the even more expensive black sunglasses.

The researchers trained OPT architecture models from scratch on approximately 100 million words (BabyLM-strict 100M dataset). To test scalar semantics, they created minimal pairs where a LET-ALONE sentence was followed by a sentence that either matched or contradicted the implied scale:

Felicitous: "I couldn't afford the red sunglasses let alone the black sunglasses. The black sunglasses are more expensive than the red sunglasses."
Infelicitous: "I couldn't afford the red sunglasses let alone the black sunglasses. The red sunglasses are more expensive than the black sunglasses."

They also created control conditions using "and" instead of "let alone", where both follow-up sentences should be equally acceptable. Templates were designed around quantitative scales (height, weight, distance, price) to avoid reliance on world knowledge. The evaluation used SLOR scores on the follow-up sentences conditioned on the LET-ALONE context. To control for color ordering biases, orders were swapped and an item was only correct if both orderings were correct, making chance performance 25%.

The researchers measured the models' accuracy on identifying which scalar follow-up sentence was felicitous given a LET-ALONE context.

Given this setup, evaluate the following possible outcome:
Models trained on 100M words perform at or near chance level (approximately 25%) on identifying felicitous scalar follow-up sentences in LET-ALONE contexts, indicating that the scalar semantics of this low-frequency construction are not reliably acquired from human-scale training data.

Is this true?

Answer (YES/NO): NO